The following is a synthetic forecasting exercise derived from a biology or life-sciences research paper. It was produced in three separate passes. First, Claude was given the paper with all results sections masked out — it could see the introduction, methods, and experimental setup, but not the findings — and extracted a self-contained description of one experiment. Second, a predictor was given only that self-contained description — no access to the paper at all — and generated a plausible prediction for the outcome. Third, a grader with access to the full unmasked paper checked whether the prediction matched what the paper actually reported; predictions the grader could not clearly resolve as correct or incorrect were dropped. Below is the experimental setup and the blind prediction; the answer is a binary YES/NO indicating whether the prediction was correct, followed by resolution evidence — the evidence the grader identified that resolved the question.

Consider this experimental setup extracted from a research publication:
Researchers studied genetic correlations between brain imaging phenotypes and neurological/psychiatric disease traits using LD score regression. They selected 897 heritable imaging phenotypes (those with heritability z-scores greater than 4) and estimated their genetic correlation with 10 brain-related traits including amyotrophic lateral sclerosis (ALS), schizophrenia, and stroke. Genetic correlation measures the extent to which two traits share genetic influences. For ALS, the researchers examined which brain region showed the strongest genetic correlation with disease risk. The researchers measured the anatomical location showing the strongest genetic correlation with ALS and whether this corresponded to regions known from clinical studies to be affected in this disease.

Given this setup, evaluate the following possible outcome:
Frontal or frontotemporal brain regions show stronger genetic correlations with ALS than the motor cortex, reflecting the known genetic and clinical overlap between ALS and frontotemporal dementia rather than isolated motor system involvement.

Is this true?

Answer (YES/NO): NO